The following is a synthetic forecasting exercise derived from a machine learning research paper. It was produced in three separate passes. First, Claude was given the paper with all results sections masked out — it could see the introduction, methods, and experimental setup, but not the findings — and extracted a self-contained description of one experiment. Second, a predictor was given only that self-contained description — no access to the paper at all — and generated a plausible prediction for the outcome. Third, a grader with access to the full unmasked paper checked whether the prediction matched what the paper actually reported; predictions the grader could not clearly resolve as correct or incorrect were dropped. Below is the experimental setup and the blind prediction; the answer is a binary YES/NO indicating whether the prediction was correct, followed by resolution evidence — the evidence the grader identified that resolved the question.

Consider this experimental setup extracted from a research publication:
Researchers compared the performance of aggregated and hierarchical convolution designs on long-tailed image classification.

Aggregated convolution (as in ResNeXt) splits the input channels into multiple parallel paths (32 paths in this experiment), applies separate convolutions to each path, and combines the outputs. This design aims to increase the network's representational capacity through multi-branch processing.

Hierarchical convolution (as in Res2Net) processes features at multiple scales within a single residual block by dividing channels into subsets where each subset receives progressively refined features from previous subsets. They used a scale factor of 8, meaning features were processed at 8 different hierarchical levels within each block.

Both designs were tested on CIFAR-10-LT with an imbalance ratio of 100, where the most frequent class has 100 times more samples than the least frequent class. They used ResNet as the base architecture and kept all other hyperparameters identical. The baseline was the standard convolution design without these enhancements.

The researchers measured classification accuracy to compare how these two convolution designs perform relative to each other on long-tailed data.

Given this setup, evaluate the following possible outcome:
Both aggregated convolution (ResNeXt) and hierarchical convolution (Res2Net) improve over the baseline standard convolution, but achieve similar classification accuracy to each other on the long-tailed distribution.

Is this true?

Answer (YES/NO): YES